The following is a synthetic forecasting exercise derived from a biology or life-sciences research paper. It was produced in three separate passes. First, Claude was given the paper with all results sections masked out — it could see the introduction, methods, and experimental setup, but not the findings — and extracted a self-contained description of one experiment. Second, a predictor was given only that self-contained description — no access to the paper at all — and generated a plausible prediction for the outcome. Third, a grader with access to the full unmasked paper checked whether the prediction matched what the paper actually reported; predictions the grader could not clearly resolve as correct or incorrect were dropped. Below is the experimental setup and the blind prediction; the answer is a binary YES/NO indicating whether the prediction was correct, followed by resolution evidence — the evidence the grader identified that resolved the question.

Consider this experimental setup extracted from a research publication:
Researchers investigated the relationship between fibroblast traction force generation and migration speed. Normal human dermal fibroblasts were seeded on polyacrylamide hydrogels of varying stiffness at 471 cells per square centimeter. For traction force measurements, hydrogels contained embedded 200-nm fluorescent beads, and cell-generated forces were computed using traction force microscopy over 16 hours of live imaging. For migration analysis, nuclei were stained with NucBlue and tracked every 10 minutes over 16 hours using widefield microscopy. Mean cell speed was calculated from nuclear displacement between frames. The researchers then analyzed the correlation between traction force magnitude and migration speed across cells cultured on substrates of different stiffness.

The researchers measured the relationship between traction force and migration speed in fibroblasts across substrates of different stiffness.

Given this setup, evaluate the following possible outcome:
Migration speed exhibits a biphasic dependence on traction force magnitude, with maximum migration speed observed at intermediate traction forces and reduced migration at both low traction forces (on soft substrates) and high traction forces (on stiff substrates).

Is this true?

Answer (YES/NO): NO